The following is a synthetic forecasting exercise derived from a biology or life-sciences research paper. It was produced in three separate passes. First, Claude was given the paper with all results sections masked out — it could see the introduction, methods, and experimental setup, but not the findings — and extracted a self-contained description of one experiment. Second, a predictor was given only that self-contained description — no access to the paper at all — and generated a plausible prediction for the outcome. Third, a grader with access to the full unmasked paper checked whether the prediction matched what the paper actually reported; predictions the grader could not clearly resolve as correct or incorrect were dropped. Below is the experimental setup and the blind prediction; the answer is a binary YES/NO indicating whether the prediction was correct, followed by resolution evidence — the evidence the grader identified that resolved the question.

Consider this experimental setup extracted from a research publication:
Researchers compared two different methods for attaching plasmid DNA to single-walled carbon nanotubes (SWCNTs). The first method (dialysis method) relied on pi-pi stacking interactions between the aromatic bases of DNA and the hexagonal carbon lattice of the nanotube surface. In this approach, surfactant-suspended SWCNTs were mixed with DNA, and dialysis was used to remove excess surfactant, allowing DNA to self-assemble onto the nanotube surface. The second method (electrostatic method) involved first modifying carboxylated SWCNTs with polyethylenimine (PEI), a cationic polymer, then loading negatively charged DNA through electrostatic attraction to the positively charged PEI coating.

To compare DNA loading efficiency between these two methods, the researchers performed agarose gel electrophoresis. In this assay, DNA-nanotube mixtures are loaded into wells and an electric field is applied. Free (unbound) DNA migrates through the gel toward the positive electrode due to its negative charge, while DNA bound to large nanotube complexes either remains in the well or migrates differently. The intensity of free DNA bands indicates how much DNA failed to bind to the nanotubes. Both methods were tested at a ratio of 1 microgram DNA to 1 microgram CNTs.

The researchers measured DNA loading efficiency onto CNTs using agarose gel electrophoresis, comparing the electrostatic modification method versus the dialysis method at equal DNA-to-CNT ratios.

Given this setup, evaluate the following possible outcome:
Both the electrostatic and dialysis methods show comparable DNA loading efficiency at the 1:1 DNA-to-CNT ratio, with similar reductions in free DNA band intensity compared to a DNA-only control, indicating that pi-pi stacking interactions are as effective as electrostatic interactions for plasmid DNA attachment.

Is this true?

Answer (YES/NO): NO